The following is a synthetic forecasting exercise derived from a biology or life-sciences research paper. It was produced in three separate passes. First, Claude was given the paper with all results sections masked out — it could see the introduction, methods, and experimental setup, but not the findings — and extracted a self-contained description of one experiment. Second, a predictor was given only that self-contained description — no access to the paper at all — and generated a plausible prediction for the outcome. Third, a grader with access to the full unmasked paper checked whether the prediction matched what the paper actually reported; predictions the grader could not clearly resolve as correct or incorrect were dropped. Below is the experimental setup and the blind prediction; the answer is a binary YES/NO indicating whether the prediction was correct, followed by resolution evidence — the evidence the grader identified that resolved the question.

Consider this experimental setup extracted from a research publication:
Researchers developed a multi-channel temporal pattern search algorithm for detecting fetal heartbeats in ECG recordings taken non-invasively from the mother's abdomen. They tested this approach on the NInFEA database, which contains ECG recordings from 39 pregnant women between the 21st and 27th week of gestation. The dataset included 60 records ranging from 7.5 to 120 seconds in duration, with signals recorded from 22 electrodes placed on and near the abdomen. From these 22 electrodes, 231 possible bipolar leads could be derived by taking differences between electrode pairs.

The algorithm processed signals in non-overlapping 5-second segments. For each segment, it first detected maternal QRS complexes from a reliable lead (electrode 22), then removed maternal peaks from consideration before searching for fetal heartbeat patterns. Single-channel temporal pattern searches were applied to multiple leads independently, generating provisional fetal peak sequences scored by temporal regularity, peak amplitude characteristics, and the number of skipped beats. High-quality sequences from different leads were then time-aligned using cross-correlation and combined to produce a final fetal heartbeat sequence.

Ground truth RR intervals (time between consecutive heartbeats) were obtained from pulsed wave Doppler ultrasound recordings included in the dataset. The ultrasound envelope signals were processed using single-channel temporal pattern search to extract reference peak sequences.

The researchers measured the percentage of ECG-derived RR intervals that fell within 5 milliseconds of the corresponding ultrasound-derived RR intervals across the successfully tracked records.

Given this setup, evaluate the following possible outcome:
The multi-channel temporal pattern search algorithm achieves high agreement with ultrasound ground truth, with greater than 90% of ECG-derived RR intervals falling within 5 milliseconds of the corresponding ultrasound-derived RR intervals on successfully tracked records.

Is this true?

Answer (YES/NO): NO